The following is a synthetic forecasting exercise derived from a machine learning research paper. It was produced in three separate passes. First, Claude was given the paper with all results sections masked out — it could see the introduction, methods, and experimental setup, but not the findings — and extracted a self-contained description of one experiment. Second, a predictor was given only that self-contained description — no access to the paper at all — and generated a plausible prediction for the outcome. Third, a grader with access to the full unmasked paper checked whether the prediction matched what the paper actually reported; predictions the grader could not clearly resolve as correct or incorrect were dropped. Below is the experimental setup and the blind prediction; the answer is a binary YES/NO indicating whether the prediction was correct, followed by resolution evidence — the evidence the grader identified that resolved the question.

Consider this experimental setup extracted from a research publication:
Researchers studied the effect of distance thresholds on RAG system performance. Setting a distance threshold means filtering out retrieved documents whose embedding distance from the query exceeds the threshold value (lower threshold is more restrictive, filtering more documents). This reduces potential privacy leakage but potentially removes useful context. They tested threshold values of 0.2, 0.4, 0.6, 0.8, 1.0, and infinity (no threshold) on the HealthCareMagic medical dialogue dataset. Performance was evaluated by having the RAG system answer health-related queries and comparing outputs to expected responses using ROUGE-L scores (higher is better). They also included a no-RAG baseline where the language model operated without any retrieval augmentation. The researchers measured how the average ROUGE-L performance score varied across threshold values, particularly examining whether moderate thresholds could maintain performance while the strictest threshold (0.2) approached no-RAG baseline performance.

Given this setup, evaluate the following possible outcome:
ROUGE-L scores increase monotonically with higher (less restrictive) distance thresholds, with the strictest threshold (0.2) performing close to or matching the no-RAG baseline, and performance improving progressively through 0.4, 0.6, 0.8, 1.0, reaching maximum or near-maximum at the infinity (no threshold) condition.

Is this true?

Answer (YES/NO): NO